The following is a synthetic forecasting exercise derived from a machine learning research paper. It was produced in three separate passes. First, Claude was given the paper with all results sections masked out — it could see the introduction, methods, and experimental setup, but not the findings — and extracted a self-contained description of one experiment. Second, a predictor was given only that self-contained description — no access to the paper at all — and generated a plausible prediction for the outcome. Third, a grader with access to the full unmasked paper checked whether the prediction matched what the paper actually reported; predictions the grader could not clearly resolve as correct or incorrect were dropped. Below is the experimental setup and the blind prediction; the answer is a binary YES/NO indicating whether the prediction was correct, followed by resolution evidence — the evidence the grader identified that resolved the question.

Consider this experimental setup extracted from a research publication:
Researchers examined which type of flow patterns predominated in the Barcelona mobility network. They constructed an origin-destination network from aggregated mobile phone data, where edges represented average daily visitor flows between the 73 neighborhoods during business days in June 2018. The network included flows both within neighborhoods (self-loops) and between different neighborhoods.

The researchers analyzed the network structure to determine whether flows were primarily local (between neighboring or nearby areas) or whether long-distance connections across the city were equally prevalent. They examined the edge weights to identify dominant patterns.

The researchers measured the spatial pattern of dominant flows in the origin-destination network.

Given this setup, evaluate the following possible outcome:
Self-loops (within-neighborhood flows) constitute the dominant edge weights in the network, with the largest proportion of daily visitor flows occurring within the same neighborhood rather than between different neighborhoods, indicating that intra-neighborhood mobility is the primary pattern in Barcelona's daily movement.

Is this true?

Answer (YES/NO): NO